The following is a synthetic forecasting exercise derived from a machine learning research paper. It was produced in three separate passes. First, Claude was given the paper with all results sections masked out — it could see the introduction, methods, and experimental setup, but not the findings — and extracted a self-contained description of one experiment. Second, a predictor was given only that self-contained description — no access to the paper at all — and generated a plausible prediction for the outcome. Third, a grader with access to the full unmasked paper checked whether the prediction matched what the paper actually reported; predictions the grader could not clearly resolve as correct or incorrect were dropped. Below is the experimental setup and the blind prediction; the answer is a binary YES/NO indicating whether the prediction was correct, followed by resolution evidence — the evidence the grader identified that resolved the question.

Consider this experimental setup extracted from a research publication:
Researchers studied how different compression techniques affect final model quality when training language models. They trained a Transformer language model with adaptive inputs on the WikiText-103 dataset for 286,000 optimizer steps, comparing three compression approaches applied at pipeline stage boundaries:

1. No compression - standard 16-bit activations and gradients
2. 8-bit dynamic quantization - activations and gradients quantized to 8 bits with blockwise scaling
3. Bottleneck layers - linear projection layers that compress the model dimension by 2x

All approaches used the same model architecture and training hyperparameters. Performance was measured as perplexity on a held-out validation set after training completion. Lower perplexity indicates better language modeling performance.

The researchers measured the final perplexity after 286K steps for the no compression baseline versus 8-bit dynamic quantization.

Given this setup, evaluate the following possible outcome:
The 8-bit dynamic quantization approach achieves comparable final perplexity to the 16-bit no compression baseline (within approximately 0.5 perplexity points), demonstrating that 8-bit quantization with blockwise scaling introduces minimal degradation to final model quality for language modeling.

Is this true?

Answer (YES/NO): YES